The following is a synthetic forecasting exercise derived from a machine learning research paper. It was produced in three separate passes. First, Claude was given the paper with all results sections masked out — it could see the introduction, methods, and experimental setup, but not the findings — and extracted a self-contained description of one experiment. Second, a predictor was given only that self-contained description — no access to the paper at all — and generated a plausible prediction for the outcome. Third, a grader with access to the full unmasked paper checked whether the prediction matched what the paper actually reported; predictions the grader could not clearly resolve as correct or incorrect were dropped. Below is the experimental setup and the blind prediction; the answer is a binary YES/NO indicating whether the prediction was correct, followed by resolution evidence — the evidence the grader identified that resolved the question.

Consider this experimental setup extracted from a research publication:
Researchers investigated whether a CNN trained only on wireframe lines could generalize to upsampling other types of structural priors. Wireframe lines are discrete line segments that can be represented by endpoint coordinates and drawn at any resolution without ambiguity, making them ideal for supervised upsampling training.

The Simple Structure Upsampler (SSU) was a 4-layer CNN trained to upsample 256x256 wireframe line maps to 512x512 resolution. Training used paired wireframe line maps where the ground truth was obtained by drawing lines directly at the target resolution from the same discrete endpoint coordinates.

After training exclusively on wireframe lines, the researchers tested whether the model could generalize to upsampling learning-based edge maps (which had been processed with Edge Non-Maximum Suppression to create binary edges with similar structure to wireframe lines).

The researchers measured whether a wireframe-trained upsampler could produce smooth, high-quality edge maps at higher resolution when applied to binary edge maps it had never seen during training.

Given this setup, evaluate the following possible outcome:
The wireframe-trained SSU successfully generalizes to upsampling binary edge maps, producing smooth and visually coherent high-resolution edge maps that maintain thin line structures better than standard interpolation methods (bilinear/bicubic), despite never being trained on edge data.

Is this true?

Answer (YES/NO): YES